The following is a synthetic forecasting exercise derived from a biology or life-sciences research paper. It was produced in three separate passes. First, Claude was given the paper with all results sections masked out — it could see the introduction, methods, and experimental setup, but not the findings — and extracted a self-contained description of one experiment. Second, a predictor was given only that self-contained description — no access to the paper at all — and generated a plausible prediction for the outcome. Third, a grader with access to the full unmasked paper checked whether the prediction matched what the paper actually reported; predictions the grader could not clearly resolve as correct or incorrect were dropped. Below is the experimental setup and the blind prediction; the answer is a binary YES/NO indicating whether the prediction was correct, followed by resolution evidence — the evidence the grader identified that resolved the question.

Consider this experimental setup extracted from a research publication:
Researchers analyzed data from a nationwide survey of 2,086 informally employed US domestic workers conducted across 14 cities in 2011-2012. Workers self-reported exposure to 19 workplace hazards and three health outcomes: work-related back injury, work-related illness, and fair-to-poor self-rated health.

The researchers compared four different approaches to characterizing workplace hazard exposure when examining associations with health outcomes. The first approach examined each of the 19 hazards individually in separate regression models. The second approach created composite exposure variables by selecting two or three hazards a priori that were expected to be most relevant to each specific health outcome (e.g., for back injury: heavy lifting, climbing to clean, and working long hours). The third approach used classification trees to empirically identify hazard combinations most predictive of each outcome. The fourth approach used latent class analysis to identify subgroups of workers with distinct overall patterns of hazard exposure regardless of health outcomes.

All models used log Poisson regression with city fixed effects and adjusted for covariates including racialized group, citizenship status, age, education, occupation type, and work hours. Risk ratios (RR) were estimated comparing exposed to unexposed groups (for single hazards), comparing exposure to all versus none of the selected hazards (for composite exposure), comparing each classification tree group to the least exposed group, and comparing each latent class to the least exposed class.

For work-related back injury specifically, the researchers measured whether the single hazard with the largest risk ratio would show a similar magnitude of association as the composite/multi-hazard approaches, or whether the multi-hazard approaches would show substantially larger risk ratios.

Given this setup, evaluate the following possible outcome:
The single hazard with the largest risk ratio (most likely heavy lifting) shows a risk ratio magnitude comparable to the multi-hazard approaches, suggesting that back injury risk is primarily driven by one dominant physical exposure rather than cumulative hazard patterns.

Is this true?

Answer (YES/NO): NO